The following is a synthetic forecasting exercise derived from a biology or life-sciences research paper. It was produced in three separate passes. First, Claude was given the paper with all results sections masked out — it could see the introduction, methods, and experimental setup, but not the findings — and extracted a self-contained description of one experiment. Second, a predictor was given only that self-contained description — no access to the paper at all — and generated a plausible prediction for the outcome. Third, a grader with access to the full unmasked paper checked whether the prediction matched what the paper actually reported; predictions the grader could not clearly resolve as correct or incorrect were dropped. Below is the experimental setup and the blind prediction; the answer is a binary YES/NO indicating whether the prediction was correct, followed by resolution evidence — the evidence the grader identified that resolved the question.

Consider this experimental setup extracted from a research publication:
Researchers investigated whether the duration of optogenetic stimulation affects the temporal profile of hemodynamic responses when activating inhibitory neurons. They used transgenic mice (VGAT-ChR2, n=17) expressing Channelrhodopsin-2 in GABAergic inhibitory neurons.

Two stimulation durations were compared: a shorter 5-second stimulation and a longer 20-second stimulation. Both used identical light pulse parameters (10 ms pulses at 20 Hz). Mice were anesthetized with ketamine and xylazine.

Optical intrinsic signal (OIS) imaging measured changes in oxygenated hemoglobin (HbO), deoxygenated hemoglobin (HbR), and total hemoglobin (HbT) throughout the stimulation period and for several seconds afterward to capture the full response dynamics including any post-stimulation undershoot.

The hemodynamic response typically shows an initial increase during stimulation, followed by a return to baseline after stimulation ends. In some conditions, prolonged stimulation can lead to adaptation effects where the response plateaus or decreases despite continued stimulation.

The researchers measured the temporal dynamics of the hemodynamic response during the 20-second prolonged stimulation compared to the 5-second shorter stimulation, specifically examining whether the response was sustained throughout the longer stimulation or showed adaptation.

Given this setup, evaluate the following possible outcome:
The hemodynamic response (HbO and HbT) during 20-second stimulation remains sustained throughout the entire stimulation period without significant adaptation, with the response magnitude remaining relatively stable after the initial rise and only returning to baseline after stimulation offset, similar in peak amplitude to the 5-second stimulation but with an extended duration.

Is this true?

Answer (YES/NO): NO